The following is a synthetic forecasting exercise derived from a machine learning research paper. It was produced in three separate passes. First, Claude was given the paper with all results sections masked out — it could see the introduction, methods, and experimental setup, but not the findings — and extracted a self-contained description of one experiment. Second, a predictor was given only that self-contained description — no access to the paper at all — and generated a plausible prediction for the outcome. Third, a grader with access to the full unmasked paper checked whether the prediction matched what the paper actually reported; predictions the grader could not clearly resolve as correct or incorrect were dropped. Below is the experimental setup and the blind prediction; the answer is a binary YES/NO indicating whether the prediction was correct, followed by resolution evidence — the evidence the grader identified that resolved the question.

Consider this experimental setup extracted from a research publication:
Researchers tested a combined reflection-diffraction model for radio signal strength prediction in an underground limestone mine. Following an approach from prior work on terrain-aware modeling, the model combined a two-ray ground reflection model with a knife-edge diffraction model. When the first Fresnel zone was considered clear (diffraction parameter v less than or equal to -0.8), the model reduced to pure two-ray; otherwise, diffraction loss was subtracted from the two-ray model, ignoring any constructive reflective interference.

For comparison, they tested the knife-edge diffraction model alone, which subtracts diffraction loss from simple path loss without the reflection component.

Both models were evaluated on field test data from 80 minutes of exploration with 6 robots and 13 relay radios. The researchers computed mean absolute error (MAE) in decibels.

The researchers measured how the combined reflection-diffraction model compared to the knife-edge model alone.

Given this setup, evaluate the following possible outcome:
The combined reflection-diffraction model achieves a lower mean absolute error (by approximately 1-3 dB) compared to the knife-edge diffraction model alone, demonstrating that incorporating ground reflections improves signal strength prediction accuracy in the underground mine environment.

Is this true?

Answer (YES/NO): NO